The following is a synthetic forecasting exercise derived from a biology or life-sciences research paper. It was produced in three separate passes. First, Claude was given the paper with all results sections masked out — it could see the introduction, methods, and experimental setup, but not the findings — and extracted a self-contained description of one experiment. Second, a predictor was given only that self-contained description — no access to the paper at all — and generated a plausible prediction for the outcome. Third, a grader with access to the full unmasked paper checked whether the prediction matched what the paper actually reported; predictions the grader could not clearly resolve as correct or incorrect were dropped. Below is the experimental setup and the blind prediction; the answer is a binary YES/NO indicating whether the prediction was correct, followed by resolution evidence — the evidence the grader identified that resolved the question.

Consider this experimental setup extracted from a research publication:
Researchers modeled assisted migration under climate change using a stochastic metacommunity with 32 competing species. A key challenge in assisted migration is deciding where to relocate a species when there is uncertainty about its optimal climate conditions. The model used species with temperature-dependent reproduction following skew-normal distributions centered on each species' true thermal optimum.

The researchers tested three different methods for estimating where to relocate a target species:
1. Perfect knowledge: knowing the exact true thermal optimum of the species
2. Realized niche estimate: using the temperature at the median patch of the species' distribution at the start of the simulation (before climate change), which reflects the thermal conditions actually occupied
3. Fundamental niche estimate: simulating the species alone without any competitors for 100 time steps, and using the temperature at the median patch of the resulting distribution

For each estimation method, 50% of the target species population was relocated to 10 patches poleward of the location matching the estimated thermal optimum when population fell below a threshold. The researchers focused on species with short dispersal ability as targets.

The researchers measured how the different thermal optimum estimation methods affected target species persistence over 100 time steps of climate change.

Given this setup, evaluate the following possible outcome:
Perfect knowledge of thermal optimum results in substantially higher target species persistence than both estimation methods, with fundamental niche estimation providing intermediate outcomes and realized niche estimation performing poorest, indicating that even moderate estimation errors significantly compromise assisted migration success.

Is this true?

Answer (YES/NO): NO